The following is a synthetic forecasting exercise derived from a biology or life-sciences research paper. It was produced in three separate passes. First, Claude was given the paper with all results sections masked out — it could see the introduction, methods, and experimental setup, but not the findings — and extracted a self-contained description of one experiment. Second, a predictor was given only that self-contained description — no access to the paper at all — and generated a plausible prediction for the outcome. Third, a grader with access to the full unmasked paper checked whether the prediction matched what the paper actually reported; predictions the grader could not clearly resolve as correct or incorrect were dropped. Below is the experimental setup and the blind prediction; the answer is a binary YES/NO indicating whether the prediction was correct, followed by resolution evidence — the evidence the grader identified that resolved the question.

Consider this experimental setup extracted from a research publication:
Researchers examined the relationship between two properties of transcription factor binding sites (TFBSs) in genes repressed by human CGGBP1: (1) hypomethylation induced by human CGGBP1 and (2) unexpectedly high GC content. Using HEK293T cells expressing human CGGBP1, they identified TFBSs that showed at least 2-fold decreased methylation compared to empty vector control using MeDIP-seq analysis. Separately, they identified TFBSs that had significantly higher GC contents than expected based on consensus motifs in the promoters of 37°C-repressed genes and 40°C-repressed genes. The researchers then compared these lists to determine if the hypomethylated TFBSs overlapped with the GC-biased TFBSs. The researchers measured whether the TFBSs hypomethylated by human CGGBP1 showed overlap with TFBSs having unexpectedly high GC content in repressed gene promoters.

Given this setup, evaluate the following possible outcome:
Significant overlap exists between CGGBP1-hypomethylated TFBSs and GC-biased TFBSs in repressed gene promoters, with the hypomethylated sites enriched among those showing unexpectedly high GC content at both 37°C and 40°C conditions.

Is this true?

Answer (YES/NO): YES